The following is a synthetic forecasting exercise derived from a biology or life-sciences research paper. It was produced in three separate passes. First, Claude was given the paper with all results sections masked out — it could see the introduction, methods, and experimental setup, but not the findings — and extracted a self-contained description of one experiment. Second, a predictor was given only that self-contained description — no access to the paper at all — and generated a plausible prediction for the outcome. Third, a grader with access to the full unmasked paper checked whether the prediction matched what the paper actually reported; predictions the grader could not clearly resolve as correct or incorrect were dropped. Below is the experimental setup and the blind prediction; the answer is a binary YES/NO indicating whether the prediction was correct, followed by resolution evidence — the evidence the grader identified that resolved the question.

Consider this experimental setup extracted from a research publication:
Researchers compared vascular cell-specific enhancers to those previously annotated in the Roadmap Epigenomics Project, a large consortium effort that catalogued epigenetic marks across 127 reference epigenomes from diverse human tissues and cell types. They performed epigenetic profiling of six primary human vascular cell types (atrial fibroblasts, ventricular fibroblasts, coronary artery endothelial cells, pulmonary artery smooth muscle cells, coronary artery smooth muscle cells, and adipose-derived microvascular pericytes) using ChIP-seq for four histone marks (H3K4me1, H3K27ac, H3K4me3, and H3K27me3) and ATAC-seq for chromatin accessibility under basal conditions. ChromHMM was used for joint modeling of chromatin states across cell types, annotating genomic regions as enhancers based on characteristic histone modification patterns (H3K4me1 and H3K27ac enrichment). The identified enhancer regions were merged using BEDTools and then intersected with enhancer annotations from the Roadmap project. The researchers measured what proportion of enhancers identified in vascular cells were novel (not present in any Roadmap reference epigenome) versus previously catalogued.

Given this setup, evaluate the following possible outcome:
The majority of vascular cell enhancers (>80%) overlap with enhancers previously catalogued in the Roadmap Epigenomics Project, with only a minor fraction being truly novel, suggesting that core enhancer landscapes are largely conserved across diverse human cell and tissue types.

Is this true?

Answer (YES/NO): YES